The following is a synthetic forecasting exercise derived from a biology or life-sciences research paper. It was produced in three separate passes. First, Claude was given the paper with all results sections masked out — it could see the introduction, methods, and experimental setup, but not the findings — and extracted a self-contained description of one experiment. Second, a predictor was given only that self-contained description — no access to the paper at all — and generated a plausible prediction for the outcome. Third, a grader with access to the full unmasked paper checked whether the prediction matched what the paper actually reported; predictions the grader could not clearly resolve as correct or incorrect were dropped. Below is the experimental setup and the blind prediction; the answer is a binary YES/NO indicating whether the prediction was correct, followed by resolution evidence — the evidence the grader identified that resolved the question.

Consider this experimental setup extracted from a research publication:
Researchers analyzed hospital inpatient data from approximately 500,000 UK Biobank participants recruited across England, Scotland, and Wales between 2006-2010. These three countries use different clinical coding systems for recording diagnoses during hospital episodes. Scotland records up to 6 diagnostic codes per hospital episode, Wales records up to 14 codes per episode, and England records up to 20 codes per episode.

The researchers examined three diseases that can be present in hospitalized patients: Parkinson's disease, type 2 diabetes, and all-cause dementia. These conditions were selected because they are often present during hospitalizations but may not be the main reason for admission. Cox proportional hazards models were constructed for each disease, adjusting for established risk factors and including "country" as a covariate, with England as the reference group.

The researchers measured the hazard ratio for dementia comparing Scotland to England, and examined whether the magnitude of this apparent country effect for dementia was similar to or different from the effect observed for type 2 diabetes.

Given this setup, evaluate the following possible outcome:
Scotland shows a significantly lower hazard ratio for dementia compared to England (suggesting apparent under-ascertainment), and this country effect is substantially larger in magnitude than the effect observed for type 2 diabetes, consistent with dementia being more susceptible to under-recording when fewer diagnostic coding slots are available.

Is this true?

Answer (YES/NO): NO